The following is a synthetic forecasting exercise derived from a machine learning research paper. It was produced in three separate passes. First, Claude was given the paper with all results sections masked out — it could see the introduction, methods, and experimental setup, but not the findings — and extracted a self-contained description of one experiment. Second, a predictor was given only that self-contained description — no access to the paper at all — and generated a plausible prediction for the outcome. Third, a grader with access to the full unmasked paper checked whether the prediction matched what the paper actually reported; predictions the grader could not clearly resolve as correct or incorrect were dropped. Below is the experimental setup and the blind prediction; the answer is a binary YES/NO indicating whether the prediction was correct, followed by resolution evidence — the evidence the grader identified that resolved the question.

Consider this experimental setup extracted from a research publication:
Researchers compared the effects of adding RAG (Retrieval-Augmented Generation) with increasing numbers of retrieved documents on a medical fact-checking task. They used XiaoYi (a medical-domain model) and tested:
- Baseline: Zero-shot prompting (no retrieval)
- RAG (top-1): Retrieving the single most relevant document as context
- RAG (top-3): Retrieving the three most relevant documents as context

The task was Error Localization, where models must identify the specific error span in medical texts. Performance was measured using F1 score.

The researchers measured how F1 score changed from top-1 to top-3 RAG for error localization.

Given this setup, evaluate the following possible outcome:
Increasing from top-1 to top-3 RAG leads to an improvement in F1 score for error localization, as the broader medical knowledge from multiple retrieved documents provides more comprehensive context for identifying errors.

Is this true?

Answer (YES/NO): YES